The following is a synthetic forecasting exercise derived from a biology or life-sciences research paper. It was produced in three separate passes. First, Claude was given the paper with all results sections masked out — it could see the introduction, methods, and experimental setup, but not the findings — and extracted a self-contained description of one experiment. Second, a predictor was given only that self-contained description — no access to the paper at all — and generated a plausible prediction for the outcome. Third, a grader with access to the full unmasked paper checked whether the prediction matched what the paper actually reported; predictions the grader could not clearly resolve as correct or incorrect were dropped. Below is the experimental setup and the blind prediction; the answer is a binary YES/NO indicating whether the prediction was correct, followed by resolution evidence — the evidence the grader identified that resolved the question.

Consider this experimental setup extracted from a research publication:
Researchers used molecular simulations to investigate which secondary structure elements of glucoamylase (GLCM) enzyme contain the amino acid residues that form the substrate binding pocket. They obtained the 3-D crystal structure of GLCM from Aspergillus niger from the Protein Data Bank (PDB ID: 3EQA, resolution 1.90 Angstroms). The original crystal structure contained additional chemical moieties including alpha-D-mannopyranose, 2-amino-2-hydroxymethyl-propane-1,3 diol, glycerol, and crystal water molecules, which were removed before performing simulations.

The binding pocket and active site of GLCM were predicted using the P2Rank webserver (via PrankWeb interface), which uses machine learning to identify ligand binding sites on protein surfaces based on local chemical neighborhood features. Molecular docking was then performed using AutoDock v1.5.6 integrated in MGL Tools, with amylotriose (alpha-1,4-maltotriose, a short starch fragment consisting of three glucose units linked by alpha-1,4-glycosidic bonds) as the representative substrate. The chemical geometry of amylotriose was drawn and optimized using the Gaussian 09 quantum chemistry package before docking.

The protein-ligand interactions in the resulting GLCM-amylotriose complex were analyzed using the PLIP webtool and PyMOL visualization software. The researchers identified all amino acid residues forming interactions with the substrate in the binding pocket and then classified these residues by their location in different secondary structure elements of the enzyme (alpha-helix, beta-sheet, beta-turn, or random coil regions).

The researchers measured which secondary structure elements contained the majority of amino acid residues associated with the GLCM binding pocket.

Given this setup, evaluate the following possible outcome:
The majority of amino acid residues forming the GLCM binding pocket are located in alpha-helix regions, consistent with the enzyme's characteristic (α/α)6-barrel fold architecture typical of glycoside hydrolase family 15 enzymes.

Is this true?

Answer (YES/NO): NO